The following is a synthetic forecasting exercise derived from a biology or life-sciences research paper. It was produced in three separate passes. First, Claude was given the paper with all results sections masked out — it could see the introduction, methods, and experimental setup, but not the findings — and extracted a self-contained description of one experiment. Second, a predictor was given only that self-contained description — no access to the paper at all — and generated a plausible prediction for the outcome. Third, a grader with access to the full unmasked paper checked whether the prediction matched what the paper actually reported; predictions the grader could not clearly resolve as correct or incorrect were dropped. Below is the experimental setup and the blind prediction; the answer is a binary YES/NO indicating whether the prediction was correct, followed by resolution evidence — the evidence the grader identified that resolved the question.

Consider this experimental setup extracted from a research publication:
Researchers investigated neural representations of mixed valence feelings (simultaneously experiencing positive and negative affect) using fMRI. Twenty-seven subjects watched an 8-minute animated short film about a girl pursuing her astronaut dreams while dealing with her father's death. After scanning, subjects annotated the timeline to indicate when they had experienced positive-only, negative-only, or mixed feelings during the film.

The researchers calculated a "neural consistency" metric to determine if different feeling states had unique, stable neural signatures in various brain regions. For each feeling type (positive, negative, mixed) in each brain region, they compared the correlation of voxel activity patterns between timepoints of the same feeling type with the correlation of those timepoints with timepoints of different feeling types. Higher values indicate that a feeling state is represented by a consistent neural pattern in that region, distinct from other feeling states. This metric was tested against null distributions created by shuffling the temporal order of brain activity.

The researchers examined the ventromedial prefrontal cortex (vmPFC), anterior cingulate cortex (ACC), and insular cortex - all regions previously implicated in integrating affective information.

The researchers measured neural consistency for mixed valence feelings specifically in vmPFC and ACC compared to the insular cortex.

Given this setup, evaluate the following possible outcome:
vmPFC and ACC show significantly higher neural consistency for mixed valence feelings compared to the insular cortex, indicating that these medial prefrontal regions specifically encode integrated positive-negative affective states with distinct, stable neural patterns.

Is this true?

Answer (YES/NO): YES